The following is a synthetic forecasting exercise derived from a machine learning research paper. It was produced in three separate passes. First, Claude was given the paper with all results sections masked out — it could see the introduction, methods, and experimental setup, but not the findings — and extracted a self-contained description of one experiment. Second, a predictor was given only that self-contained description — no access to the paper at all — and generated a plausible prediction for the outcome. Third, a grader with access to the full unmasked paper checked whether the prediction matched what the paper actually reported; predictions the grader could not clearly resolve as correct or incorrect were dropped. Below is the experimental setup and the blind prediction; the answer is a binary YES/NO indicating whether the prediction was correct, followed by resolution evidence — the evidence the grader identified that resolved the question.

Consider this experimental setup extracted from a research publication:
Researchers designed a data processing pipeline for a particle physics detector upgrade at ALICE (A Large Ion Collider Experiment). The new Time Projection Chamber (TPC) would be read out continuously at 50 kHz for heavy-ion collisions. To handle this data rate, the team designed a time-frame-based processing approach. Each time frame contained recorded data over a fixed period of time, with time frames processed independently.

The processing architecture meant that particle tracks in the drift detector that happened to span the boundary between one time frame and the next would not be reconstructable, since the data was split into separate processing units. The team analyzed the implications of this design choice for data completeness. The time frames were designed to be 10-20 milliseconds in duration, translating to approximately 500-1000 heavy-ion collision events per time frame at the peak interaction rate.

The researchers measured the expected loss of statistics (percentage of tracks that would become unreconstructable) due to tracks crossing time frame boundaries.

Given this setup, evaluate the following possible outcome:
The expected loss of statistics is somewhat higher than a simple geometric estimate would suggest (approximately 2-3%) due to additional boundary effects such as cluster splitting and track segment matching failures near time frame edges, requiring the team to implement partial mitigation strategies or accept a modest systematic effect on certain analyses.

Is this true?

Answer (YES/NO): NO